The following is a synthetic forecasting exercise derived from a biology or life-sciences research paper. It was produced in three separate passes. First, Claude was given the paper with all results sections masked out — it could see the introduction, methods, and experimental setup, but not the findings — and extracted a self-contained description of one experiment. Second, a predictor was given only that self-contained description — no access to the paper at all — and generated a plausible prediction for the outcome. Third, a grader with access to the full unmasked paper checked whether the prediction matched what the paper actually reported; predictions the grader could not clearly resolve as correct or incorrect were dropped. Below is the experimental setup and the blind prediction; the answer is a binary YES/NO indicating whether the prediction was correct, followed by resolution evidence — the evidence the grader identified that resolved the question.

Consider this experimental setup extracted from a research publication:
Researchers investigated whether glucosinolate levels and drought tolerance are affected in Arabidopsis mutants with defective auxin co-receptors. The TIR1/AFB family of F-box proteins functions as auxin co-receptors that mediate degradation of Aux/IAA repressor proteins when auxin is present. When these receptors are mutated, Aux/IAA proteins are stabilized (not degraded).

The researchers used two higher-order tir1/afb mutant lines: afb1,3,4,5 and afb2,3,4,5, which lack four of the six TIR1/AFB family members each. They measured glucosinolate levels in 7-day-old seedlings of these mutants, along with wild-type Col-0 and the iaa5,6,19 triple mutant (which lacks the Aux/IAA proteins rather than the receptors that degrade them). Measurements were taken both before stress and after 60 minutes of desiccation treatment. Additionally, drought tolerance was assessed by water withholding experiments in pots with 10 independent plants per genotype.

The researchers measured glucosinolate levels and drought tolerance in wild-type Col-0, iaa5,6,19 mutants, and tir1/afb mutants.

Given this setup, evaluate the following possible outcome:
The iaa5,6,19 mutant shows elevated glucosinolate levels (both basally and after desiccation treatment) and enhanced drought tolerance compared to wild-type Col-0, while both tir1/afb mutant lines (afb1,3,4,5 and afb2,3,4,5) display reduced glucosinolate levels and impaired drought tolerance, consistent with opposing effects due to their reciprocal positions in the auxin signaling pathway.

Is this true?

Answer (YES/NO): NO